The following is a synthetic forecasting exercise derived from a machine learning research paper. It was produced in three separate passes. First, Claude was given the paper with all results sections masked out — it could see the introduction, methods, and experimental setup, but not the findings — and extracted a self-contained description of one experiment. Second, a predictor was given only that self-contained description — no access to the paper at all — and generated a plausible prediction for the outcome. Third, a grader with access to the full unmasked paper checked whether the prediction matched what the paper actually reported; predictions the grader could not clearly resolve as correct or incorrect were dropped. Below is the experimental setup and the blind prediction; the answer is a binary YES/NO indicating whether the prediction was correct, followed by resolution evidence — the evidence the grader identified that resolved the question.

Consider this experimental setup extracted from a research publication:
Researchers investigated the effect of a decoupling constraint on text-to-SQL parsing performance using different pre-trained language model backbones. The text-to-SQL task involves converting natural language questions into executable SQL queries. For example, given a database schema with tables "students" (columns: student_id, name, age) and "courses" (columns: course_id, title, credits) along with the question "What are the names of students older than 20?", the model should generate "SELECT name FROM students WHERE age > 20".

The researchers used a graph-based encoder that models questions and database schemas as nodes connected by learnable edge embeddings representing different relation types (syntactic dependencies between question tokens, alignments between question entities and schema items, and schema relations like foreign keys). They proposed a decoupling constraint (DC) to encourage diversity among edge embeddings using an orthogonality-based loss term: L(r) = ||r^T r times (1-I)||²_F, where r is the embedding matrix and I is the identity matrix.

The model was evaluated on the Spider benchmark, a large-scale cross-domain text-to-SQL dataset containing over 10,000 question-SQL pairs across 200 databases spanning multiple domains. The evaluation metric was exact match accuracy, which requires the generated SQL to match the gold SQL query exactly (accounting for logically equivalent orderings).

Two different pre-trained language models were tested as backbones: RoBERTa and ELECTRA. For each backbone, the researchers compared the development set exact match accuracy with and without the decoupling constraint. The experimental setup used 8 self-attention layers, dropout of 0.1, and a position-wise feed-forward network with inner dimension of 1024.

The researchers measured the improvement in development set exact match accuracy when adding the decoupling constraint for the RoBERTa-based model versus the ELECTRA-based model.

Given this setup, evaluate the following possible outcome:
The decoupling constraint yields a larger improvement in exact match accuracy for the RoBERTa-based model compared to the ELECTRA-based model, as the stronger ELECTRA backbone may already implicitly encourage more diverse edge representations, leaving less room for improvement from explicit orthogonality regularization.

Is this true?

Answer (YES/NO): NO